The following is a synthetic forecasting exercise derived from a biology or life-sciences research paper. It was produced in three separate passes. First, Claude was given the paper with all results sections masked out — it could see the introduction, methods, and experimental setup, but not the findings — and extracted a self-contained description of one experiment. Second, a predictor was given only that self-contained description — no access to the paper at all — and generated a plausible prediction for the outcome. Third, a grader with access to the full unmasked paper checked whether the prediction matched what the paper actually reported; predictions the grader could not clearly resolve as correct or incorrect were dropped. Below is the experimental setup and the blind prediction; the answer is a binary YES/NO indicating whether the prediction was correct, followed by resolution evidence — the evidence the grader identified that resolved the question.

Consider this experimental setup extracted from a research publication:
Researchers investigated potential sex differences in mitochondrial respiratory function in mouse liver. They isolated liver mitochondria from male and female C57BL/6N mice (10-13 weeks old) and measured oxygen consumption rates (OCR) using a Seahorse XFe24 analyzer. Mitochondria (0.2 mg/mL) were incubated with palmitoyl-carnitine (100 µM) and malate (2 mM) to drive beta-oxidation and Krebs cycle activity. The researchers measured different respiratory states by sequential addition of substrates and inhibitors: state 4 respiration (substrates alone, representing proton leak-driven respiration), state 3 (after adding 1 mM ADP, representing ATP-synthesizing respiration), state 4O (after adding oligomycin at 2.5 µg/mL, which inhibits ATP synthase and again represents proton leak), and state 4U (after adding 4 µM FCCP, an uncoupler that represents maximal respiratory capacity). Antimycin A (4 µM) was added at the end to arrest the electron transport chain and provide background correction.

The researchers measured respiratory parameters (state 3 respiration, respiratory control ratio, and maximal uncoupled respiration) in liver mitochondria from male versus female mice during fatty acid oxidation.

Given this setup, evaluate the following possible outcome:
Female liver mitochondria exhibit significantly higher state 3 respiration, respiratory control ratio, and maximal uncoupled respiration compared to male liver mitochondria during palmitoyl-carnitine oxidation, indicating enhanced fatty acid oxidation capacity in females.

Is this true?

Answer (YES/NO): YES